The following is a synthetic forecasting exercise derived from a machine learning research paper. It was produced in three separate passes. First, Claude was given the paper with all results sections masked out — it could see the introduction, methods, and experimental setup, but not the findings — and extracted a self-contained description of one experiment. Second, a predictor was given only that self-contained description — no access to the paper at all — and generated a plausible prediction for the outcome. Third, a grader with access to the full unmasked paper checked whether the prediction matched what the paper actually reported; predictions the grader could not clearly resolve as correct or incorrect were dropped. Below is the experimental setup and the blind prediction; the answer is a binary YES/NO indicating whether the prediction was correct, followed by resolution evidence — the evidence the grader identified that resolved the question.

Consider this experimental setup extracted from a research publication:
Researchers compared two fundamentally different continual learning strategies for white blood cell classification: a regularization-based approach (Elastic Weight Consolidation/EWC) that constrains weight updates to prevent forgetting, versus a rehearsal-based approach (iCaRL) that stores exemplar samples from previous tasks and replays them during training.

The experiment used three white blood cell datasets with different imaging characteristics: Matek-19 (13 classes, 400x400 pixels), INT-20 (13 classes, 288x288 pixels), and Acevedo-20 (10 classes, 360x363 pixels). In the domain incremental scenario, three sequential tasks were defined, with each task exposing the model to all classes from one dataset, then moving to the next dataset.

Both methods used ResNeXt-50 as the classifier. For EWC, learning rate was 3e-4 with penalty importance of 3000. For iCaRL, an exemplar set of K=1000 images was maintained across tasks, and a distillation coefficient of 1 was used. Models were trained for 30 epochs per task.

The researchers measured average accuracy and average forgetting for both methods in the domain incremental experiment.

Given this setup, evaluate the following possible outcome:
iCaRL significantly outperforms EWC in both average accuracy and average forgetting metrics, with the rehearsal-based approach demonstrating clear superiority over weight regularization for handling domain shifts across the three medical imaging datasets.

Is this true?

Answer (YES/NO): YES